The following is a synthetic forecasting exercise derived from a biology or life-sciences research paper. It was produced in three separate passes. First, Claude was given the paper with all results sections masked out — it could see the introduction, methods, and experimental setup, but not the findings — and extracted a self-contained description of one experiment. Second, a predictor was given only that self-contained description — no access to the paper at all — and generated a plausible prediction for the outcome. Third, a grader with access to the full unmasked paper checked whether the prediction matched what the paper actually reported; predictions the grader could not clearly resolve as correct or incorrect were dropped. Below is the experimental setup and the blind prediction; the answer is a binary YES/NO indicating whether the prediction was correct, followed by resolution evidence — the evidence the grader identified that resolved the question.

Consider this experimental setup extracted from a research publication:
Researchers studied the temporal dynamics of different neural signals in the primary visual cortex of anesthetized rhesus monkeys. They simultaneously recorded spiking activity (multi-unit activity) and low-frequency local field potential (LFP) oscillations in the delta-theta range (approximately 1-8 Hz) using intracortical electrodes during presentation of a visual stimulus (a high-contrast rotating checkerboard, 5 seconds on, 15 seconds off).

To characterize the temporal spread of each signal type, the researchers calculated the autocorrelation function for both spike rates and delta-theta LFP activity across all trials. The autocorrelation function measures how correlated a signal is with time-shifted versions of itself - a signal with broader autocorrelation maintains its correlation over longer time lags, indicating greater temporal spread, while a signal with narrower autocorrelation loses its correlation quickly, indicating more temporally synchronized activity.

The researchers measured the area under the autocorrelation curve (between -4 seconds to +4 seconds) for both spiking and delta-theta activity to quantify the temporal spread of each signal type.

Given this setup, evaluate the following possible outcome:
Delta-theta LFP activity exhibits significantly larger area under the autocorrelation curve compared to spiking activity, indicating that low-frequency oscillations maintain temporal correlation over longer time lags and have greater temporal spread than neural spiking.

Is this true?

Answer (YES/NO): NO